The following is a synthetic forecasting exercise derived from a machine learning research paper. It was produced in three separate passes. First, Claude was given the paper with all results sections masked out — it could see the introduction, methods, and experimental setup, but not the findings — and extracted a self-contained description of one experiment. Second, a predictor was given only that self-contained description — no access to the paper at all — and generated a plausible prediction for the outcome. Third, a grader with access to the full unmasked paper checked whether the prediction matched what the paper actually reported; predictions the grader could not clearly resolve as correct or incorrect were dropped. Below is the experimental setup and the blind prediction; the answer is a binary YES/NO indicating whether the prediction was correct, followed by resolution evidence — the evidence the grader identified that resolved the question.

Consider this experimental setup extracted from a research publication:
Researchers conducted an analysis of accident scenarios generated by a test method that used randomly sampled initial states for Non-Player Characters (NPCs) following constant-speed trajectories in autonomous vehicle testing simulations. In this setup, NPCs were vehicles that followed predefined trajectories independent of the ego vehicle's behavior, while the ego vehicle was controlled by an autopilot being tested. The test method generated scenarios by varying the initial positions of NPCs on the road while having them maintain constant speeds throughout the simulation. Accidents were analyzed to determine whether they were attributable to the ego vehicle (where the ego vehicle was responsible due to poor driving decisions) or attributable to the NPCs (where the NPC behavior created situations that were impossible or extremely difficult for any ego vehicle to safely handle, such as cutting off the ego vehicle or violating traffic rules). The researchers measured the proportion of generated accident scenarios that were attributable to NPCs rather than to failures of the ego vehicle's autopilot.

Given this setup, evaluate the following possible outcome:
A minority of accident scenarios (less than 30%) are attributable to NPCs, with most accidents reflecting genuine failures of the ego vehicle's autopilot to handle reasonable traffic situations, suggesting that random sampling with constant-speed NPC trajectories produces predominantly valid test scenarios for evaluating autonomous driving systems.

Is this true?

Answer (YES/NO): NO